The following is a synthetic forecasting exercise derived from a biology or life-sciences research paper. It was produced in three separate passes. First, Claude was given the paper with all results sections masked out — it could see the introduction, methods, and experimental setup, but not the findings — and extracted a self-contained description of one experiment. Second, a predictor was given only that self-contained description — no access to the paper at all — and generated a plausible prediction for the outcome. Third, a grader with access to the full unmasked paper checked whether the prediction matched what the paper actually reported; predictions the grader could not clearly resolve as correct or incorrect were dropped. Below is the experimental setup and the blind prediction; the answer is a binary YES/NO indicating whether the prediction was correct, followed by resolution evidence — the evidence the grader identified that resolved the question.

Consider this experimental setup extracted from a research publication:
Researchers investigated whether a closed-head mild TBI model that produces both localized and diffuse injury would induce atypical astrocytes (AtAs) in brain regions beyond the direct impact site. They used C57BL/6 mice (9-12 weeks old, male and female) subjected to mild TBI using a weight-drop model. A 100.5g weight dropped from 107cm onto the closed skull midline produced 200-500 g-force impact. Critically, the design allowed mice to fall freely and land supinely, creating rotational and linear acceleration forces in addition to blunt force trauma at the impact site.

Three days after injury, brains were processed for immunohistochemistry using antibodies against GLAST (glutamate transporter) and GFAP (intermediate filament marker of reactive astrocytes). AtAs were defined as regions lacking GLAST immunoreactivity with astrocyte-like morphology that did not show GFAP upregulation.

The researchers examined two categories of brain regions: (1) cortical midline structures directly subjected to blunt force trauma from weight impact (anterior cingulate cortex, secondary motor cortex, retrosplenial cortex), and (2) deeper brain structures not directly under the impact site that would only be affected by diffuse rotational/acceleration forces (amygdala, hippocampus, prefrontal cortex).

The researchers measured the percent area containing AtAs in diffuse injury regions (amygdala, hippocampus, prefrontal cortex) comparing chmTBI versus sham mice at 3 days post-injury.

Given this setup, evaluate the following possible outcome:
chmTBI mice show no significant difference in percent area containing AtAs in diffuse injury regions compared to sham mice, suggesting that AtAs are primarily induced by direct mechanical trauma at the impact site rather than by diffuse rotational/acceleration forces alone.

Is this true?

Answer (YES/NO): NO